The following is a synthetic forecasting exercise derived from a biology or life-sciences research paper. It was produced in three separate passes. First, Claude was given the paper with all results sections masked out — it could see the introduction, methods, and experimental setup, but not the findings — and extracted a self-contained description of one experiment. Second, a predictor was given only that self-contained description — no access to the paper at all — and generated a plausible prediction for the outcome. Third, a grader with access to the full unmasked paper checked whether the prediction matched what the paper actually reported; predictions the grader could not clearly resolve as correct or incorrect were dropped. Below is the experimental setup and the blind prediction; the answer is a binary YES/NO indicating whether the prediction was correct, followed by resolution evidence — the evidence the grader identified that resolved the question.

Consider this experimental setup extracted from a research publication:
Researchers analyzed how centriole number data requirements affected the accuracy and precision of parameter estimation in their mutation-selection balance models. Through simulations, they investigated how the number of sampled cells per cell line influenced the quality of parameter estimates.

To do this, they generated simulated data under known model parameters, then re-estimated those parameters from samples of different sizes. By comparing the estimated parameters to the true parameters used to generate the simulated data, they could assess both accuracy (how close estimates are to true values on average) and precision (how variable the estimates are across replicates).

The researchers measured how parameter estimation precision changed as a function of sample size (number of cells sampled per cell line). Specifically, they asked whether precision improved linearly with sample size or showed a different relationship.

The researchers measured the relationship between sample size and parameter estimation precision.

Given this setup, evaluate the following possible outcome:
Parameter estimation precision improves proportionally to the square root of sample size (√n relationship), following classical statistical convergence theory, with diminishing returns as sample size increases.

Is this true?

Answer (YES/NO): NO